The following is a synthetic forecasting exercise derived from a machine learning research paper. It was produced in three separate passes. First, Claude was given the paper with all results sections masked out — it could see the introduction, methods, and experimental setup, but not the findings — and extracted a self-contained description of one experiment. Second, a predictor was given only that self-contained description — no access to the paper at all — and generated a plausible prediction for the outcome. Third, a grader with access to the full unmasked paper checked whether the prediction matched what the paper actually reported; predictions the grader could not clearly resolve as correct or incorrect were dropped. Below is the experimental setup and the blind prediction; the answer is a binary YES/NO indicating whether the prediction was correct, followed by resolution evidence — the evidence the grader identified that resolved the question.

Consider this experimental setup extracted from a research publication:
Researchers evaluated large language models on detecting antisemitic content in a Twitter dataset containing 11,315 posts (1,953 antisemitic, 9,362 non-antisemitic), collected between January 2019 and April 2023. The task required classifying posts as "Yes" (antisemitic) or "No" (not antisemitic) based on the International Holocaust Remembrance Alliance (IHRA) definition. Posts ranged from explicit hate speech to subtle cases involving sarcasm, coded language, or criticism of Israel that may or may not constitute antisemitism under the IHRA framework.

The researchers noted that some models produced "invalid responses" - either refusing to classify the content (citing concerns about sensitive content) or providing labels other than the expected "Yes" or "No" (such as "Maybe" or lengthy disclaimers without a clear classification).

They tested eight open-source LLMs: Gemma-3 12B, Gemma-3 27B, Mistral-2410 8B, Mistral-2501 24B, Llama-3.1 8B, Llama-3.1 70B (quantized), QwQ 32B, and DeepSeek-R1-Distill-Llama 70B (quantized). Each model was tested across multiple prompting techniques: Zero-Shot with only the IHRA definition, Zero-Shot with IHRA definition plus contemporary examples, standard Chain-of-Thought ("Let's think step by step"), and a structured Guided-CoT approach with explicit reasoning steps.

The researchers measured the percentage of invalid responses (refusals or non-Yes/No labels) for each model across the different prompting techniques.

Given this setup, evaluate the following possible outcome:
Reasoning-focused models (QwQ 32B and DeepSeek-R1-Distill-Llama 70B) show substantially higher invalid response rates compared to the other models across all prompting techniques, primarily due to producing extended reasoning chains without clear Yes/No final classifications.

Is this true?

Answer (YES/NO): NO